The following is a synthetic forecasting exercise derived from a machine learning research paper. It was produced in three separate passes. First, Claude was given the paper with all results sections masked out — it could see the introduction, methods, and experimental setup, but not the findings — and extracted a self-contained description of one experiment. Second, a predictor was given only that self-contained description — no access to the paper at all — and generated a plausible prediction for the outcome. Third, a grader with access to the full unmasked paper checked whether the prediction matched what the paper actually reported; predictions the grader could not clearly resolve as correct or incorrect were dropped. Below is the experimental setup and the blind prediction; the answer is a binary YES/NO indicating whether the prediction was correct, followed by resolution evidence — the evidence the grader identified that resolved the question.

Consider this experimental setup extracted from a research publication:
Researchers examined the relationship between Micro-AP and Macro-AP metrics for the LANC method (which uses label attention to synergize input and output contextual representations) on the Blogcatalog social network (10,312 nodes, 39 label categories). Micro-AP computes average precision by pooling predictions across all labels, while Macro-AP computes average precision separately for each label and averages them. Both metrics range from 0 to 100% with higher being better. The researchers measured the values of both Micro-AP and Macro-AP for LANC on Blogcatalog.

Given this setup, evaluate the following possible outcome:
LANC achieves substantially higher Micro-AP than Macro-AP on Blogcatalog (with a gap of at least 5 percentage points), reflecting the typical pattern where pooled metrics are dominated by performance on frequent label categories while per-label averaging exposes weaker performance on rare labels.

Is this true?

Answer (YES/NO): YES